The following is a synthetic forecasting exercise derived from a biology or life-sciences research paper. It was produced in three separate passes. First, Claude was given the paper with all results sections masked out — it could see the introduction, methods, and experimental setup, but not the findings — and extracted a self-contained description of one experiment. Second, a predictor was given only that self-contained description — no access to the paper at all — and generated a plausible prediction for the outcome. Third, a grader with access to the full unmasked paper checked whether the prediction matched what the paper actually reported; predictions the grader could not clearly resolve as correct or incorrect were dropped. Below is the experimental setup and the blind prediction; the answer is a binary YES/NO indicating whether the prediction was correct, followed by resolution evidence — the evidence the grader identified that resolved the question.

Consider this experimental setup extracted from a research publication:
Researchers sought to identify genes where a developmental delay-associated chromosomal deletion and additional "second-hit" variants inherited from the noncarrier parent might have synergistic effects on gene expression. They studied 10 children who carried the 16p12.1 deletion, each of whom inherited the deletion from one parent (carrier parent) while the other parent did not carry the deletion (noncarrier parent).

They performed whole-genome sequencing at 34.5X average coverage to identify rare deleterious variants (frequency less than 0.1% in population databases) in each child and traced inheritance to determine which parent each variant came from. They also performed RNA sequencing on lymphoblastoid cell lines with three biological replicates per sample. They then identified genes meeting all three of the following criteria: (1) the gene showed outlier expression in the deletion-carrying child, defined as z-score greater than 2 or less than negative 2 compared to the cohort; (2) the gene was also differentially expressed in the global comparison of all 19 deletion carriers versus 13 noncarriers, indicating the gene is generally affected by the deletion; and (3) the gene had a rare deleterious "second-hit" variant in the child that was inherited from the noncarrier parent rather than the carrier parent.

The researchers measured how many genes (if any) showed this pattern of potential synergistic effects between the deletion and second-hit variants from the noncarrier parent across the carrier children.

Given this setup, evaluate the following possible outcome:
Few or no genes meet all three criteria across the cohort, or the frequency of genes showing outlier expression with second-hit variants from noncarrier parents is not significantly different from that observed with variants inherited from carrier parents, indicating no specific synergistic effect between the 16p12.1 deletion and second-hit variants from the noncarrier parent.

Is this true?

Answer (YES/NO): NO